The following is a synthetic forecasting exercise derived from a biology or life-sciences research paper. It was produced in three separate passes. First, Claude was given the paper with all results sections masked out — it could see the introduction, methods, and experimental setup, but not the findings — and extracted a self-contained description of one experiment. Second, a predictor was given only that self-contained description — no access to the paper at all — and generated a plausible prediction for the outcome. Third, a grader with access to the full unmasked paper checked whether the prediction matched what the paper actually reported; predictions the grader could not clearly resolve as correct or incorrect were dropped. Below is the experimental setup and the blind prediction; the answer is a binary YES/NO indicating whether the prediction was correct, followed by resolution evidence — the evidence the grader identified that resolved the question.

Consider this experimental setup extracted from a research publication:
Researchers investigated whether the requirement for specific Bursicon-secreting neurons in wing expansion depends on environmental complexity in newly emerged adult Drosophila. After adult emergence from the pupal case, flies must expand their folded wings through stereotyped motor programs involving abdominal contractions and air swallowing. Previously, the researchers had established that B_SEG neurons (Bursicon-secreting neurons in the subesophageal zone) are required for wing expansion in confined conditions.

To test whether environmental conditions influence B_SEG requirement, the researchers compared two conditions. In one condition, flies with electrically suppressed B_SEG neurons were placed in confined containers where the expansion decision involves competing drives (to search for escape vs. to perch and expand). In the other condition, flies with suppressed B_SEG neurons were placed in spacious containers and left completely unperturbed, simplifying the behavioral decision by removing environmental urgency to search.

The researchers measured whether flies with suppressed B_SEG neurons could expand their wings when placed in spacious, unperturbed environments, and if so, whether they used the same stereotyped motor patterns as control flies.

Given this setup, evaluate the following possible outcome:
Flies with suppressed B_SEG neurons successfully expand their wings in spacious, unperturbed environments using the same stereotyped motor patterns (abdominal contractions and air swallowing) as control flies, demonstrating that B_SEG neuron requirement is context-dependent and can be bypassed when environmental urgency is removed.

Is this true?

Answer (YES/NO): NO